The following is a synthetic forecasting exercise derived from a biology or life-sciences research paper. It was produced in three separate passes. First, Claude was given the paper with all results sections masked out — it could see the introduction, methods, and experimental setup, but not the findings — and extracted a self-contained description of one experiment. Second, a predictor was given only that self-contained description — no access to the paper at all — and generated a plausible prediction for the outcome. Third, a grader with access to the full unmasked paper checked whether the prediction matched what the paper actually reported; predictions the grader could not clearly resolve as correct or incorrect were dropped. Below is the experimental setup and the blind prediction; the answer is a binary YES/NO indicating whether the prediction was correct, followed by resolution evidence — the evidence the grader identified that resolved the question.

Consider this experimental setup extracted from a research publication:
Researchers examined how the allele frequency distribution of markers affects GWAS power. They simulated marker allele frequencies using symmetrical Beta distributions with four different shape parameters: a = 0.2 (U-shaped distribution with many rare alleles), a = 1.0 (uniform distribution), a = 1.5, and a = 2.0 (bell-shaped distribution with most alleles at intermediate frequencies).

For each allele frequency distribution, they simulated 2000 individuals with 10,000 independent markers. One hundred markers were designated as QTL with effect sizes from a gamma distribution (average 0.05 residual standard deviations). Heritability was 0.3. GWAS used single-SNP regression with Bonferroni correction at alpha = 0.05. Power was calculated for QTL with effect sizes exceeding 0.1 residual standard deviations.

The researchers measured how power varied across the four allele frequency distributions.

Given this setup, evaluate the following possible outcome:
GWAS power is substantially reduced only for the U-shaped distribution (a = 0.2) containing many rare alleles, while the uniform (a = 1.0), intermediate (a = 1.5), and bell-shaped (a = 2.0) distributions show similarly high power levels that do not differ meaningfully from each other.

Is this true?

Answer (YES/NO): NO